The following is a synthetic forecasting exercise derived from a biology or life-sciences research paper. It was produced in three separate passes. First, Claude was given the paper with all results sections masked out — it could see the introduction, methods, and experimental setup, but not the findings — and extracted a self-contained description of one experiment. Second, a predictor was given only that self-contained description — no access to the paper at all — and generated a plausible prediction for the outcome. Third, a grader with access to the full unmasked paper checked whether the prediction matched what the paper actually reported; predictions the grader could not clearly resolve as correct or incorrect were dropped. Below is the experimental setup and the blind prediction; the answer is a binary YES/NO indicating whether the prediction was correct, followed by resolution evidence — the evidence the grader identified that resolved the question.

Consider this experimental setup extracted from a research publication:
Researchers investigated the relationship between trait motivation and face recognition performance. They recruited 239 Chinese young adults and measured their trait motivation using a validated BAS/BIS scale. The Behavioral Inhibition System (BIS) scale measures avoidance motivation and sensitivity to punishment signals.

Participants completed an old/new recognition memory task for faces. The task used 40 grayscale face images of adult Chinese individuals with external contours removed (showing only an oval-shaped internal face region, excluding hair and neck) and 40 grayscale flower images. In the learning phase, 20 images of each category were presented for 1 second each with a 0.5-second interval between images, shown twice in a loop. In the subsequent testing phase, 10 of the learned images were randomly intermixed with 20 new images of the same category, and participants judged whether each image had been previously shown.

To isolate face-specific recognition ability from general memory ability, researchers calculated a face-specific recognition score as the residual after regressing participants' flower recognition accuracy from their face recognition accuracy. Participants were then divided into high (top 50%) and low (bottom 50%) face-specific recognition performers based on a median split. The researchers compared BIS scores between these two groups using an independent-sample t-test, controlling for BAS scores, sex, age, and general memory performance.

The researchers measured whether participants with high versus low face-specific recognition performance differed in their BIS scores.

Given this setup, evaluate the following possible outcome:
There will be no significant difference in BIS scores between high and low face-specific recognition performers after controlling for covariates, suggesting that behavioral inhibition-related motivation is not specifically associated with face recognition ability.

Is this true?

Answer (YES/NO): NO